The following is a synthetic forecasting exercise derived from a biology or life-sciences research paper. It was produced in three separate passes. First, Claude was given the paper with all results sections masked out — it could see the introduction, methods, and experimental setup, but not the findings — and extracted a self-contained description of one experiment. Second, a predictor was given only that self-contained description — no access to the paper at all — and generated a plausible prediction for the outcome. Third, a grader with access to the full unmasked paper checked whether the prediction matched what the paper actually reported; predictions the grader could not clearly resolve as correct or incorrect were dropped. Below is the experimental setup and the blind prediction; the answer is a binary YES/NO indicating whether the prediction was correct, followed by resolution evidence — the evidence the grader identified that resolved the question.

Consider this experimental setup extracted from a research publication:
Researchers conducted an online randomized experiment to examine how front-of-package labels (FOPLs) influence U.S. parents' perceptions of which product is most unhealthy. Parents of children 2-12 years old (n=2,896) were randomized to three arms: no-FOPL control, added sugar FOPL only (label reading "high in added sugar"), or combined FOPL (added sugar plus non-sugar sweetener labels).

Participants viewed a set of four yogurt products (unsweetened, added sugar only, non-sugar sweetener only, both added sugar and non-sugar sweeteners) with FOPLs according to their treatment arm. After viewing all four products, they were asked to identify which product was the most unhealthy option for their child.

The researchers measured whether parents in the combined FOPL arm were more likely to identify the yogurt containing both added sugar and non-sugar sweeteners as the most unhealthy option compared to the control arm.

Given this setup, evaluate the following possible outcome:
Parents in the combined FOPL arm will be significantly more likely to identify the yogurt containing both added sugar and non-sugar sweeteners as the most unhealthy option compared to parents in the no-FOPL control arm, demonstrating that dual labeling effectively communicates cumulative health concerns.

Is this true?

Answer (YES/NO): YES